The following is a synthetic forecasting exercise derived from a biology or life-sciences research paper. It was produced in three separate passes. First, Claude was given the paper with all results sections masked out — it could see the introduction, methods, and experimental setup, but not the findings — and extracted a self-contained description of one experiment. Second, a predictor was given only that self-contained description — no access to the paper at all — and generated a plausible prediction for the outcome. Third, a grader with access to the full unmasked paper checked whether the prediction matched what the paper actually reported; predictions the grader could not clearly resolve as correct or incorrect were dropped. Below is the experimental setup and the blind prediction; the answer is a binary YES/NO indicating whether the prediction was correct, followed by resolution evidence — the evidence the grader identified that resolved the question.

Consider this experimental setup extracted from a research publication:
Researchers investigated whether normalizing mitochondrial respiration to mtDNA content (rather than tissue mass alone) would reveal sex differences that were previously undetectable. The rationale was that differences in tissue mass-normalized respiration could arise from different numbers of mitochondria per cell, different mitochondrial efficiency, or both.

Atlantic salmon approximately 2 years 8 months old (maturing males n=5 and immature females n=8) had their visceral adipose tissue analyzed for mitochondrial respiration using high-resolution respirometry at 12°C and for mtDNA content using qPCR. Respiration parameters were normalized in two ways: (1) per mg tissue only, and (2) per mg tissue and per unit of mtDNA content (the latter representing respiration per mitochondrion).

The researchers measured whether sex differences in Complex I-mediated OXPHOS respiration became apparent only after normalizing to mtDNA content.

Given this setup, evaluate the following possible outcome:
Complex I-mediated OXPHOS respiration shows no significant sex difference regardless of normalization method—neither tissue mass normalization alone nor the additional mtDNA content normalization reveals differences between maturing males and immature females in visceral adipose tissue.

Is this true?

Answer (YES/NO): YES